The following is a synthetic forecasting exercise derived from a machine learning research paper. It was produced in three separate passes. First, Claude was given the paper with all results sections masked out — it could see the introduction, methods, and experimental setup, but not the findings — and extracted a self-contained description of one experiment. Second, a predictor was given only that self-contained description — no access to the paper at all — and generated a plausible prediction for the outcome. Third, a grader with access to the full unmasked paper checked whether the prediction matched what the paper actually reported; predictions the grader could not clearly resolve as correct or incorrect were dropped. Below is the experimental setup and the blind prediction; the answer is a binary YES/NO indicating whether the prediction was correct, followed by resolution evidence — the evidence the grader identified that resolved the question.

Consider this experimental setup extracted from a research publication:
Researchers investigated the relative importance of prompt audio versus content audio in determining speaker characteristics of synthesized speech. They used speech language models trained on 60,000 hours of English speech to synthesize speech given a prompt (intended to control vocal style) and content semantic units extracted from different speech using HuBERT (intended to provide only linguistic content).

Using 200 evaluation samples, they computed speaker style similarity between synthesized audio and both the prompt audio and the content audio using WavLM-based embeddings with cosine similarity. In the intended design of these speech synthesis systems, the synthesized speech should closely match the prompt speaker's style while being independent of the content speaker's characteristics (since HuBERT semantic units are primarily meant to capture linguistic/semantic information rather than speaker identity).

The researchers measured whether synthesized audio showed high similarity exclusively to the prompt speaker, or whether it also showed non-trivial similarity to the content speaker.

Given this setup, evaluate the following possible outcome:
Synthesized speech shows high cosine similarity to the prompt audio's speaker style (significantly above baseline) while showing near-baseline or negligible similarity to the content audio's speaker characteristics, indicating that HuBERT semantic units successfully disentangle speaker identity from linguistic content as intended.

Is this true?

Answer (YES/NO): NO